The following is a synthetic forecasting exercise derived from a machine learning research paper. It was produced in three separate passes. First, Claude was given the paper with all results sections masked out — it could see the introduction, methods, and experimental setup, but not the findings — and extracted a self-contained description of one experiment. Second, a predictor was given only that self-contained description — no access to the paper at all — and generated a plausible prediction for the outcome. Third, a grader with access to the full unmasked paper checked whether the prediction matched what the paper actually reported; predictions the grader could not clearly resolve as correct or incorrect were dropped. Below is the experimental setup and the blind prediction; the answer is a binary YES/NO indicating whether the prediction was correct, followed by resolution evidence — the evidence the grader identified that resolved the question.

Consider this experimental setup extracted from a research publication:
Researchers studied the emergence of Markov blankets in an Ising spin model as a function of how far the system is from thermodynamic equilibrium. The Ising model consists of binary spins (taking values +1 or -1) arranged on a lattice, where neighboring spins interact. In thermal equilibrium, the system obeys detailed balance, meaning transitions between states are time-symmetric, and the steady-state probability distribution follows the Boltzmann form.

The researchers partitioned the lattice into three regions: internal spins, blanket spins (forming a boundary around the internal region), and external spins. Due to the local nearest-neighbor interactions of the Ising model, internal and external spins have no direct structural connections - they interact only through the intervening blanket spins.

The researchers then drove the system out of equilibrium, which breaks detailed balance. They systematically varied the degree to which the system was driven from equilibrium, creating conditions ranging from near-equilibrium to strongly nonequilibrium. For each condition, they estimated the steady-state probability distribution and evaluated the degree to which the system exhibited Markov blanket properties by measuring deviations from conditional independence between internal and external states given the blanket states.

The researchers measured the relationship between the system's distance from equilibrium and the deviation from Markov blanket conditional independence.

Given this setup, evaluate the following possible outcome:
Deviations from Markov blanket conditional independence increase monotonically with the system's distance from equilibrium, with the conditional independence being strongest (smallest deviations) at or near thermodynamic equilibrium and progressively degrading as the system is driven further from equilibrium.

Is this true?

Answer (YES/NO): YES